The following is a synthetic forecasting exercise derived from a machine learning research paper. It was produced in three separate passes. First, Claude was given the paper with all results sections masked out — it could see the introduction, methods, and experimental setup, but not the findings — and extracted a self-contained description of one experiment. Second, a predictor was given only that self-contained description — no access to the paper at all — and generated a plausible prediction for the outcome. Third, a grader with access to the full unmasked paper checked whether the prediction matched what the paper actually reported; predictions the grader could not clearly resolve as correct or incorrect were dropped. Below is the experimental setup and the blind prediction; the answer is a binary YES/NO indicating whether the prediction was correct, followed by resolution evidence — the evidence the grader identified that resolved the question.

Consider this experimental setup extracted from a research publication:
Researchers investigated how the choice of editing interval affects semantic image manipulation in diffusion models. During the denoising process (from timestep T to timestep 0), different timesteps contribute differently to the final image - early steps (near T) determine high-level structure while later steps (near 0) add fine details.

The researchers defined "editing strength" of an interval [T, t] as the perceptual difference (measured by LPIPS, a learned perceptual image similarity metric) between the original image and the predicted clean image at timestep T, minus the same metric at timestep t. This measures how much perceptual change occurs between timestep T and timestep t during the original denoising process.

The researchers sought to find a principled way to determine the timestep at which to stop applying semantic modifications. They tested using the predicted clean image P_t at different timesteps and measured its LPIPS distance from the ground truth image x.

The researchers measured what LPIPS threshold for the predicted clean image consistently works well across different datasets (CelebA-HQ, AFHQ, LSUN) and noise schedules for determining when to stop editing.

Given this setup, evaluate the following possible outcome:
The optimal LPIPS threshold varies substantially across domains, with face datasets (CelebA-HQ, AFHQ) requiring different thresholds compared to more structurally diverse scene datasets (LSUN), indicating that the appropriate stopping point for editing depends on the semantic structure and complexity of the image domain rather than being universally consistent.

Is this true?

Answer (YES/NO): NO